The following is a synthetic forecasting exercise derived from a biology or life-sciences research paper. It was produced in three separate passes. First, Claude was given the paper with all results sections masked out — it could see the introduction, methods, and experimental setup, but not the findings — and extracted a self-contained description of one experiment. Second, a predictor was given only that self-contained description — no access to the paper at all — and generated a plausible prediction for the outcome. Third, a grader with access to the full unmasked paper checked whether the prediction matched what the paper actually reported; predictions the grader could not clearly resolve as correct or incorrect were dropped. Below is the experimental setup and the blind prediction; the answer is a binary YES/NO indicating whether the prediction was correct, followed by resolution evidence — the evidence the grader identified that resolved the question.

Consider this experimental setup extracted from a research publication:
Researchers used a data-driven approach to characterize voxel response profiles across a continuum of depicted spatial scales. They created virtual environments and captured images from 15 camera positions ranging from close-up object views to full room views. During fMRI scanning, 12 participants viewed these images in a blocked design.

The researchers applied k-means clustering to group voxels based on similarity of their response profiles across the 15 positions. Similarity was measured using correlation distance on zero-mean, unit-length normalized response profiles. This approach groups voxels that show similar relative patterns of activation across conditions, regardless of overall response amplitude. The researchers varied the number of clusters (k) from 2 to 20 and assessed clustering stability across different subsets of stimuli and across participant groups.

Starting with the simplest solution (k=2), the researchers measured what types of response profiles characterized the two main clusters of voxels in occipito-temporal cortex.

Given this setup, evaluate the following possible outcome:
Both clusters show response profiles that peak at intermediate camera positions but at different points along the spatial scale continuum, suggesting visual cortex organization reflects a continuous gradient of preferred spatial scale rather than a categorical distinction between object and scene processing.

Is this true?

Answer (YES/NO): NO